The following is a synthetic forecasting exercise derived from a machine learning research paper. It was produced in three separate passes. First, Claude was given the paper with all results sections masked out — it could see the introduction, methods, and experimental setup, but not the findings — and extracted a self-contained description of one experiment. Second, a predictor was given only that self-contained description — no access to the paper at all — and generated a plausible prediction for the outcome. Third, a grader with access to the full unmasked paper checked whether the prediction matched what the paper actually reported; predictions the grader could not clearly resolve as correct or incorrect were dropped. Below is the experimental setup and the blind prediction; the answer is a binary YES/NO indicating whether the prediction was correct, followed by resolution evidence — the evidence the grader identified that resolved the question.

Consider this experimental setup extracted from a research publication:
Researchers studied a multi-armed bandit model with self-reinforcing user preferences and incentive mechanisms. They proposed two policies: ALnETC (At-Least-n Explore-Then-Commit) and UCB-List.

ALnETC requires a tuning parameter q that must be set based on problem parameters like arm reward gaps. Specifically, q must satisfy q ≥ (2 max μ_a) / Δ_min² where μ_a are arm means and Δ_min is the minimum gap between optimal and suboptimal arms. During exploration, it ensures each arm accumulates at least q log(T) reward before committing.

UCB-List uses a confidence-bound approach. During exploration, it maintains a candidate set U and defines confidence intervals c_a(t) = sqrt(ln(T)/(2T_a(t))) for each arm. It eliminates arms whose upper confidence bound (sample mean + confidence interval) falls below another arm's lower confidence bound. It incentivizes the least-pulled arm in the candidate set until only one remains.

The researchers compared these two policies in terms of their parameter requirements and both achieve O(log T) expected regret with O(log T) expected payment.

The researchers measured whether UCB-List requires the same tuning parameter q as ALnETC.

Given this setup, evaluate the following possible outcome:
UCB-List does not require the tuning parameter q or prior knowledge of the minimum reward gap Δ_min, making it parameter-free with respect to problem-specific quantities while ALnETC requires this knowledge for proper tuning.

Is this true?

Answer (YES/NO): YES